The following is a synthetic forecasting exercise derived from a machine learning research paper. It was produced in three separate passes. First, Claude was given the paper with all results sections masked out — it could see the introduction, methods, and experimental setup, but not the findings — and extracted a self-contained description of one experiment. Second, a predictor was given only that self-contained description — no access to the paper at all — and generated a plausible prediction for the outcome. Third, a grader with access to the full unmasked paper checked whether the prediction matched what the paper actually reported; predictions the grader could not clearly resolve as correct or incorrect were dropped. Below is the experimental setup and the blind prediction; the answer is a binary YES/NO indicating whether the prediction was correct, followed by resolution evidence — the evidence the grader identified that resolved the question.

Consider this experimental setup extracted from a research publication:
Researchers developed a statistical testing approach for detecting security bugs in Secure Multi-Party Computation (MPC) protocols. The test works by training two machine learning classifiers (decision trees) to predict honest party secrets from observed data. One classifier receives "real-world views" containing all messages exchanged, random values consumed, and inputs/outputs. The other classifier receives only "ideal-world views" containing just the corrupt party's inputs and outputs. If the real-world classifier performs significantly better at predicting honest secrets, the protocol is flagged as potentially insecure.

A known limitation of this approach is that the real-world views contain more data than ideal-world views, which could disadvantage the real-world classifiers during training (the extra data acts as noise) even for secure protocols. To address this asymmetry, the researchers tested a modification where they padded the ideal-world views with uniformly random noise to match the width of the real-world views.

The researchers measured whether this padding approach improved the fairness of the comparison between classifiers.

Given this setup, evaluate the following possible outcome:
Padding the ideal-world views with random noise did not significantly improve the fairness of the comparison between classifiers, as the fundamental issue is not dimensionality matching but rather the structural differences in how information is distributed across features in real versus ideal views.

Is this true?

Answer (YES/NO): YES